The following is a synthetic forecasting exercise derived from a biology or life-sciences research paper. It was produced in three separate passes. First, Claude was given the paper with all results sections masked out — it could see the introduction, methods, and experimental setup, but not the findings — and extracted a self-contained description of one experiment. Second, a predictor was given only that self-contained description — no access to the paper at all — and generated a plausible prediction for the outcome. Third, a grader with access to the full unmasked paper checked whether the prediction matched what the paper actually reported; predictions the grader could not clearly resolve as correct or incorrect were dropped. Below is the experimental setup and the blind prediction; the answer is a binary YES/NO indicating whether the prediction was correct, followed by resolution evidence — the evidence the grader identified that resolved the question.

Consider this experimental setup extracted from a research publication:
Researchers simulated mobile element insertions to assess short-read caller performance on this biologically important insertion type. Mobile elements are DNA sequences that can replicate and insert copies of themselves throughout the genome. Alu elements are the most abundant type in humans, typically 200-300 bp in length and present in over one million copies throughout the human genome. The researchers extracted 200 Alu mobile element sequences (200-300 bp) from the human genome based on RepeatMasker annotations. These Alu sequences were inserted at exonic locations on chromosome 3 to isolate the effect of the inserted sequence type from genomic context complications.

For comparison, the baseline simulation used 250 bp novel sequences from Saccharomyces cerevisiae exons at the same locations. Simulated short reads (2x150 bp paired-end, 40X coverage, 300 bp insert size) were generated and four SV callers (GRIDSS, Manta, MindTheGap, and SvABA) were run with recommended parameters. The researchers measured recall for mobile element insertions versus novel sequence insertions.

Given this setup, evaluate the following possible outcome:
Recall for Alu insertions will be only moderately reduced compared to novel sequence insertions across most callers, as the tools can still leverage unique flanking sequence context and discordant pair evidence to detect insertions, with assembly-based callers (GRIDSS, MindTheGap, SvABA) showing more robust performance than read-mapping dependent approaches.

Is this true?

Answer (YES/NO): NO